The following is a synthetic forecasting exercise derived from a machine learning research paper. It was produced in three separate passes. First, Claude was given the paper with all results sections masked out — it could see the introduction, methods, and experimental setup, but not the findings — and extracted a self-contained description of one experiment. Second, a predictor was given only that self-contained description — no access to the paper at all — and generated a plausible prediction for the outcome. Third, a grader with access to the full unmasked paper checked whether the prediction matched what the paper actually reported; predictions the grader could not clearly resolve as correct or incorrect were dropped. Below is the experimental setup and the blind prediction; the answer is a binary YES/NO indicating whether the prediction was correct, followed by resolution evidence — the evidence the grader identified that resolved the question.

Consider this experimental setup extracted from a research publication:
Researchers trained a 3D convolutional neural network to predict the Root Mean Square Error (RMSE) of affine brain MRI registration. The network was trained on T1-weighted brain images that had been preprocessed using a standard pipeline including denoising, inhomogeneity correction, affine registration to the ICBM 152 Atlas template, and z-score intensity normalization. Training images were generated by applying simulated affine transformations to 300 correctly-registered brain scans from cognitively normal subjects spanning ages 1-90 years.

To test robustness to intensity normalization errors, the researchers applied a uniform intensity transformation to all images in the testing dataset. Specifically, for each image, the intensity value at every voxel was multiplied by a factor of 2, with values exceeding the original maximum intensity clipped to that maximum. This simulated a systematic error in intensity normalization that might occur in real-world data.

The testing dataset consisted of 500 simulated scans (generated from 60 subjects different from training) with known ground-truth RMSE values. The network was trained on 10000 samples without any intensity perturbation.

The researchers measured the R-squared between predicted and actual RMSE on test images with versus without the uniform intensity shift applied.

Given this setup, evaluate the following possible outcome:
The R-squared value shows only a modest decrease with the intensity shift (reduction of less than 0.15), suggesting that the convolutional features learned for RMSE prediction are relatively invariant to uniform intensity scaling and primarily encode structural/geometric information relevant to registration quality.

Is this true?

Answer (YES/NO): NO